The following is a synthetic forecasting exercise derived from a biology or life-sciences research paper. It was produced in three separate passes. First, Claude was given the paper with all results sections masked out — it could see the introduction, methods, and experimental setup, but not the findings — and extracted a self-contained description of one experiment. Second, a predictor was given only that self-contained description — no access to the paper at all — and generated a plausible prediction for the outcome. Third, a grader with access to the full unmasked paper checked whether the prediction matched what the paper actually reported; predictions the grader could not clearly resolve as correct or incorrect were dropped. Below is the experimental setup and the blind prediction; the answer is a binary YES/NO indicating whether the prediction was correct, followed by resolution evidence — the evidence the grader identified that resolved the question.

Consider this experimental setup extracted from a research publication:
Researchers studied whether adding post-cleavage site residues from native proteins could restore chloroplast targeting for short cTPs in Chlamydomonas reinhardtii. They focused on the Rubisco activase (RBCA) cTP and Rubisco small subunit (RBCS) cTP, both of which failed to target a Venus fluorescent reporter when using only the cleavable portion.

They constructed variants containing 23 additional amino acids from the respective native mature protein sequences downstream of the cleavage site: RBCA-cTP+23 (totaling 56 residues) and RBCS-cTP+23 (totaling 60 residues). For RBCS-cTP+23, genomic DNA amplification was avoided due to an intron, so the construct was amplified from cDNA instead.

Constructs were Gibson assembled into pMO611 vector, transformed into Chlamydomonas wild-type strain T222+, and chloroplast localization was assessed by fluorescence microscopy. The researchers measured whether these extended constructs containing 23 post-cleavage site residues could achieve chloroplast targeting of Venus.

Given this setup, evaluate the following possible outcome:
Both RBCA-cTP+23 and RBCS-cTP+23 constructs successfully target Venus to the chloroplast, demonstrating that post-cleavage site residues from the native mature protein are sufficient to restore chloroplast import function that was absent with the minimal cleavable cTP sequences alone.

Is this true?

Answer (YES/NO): YES